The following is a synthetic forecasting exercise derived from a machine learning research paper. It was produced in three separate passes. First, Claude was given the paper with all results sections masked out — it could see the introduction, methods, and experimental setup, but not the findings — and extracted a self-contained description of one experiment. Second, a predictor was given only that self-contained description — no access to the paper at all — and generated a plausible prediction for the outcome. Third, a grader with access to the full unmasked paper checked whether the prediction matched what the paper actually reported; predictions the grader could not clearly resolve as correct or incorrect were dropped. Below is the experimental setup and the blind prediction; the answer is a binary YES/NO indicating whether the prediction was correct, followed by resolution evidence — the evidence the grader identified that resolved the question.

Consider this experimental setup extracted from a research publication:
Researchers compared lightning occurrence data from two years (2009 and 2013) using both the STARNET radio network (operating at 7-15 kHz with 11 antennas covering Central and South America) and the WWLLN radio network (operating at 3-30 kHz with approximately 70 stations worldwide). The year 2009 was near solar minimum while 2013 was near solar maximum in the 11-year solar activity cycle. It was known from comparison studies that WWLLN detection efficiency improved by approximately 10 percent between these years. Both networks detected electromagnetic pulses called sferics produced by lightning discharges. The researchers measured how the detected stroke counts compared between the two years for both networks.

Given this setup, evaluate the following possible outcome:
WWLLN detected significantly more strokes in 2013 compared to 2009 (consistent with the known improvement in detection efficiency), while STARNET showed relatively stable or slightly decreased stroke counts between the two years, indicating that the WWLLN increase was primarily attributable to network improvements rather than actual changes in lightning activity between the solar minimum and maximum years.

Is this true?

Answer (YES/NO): NO